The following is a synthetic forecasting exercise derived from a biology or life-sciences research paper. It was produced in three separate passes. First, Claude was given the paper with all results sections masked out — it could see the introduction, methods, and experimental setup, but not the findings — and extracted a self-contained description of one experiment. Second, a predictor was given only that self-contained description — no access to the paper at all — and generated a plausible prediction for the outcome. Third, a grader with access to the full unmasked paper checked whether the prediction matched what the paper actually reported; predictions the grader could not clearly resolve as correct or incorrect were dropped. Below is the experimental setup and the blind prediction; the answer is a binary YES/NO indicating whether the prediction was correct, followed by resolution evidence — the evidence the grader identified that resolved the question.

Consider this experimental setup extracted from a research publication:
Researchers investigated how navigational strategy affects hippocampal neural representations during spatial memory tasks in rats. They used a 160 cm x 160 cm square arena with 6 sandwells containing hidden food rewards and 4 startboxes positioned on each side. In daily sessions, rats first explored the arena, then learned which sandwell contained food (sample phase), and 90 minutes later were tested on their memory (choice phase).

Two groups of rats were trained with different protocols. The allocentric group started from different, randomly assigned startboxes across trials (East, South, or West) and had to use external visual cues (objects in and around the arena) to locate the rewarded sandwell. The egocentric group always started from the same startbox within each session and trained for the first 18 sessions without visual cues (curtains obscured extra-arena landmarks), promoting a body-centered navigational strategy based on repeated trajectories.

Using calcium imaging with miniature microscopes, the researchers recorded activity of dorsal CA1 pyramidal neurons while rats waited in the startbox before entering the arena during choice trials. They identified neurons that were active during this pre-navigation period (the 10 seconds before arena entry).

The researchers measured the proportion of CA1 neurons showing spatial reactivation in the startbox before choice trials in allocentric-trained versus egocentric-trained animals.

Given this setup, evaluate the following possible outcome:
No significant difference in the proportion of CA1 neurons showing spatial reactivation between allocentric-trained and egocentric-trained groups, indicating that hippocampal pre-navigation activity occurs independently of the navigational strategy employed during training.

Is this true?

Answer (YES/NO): NO